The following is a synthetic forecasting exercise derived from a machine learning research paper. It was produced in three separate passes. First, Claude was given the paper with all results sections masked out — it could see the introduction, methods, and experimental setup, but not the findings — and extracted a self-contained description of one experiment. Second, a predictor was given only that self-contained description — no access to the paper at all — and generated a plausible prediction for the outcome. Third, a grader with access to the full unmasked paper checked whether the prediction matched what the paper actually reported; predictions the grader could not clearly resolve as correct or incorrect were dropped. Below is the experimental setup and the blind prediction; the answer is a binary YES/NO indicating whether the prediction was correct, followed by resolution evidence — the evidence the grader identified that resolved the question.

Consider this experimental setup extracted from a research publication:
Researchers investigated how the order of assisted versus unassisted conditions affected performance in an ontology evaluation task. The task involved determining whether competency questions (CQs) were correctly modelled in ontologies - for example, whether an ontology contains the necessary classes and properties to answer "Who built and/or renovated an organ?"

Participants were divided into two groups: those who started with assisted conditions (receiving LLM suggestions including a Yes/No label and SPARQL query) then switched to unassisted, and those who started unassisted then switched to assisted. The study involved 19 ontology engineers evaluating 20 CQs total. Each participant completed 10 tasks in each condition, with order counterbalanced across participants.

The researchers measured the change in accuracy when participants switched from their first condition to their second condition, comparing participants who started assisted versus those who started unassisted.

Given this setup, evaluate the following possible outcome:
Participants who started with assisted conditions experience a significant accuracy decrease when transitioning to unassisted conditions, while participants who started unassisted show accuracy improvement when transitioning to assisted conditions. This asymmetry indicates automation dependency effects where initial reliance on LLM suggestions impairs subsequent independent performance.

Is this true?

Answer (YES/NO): NO